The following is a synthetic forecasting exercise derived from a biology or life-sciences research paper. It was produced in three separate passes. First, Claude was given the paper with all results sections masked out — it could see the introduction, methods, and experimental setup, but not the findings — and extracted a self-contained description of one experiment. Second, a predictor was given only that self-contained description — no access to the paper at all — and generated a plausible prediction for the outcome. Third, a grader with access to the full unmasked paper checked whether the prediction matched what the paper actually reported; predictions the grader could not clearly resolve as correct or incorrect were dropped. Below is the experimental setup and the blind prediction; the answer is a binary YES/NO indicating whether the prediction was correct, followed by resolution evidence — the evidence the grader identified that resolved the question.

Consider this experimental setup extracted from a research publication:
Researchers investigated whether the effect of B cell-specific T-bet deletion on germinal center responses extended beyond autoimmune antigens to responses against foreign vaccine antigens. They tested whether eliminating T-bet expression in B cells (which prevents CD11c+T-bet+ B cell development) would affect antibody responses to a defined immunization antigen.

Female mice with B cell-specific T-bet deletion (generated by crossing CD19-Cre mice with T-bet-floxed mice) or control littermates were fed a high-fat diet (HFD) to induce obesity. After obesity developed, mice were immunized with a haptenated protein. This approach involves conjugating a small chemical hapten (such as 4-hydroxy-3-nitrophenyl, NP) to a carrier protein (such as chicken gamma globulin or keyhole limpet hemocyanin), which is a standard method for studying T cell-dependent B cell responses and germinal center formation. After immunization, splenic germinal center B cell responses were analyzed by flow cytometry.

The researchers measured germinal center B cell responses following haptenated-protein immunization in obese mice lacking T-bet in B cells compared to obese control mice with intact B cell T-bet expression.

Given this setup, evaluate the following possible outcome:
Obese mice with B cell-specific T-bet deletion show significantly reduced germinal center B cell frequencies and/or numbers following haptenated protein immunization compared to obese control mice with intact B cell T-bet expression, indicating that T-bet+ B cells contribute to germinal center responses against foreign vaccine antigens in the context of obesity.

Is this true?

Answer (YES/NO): NO